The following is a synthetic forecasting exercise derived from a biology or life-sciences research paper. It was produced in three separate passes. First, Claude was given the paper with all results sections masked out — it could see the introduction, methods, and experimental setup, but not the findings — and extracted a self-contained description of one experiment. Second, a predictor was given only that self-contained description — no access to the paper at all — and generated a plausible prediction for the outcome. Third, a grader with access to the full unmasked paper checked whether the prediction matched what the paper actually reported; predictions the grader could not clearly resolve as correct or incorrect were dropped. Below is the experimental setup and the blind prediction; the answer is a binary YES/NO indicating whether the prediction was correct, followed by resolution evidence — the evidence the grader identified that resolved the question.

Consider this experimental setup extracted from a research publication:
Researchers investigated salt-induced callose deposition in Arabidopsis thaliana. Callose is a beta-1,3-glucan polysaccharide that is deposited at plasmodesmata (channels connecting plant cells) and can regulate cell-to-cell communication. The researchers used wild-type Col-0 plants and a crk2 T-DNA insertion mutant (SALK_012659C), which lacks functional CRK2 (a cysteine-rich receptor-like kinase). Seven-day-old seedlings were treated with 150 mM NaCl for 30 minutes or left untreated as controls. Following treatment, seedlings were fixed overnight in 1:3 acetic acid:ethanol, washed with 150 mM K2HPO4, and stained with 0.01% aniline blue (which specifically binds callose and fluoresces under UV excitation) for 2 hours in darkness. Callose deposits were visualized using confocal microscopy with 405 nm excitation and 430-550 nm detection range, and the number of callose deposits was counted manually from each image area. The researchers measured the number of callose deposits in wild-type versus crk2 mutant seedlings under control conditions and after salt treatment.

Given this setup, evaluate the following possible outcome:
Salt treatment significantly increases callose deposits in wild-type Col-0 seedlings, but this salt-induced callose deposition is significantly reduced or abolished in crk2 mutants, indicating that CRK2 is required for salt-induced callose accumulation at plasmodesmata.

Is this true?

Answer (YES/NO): YES